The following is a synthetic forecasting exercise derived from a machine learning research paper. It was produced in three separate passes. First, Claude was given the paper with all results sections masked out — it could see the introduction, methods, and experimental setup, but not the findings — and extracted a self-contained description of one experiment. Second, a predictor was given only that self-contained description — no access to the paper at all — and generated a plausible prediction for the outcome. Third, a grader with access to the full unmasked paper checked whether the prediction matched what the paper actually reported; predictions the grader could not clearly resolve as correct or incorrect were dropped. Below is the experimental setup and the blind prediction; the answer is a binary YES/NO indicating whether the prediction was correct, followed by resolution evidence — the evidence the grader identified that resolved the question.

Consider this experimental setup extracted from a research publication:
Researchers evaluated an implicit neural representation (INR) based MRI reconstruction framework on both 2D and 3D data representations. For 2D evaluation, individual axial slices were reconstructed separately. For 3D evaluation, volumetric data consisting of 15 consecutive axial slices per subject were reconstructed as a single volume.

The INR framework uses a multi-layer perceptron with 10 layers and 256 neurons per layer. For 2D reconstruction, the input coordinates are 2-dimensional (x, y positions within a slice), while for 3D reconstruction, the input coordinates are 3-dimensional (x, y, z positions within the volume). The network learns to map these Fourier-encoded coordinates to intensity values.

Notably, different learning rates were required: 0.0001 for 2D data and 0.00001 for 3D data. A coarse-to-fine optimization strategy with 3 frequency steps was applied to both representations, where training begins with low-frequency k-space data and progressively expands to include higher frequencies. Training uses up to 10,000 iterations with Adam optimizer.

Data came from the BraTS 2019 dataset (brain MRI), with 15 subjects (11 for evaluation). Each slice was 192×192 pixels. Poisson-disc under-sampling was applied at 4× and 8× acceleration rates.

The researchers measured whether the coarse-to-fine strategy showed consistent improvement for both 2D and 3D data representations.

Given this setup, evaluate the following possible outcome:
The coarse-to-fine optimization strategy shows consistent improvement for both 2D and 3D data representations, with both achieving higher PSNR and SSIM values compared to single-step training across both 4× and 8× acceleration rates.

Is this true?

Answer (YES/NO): YES